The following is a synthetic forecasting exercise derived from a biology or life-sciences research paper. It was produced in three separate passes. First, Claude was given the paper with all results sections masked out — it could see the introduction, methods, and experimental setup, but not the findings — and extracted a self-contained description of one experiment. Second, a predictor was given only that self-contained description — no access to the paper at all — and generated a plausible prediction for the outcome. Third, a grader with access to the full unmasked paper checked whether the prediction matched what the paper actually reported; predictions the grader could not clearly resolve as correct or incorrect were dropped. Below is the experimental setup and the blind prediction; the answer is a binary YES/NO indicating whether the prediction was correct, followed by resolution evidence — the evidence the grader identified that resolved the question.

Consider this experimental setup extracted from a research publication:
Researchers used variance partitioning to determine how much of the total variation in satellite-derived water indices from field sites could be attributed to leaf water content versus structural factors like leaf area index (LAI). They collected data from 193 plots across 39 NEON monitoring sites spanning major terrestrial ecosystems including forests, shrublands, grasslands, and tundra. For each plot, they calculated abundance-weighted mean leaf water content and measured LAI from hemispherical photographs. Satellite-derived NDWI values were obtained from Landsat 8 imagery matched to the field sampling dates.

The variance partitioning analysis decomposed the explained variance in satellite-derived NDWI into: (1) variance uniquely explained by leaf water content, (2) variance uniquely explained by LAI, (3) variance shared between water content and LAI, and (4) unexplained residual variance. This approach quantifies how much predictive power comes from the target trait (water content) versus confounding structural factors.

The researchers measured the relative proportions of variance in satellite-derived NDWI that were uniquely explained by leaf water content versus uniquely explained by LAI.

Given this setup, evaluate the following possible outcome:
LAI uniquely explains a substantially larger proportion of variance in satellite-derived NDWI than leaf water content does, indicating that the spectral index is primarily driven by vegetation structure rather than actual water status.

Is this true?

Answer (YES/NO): YES